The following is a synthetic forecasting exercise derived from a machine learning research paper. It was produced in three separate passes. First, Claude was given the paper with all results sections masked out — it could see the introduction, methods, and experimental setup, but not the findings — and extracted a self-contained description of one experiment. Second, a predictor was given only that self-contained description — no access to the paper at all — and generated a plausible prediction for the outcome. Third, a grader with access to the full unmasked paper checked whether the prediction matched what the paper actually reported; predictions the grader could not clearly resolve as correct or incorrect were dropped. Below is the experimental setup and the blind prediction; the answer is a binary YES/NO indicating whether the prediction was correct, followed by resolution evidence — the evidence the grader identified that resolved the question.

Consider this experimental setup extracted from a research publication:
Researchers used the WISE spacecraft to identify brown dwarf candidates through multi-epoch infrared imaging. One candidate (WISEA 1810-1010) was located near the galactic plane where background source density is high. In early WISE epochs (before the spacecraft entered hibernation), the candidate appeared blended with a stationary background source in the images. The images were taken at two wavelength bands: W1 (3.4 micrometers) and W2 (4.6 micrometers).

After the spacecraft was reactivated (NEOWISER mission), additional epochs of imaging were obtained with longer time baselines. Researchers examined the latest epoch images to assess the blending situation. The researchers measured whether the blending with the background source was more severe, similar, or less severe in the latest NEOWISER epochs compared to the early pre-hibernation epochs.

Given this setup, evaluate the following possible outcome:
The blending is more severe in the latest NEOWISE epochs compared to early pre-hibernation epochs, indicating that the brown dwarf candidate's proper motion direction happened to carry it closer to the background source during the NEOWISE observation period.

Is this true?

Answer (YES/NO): NO